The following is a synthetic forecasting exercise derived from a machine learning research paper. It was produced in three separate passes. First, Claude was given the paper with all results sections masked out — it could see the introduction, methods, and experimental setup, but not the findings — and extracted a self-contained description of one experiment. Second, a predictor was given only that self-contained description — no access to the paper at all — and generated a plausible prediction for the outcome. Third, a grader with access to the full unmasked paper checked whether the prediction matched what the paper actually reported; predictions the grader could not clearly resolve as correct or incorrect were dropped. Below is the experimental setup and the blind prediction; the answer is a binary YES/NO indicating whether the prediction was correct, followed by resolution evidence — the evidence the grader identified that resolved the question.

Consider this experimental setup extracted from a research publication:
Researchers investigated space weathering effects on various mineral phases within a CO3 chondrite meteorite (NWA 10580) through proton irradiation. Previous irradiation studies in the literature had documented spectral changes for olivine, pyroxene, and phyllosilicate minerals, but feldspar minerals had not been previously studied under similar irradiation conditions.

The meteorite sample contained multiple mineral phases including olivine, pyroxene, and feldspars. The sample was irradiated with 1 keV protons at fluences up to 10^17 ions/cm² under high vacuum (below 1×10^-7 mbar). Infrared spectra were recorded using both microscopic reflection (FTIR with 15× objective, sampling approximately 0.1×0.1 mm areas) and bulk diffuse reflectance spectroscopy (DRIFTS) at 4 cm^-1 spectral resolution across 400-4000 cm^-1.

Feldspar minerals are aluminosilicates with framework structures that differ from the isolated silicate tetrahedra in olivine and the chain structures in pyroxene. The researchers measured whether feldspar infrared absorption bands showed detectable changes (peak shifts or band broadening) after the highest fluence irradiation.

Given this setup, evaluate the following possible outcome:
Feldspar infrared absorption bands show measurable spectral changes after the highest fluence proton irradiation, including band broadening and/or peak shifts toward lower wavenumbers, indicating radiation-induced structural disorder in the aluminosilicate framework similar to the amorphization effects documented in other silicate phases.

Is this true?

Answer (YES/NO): YES